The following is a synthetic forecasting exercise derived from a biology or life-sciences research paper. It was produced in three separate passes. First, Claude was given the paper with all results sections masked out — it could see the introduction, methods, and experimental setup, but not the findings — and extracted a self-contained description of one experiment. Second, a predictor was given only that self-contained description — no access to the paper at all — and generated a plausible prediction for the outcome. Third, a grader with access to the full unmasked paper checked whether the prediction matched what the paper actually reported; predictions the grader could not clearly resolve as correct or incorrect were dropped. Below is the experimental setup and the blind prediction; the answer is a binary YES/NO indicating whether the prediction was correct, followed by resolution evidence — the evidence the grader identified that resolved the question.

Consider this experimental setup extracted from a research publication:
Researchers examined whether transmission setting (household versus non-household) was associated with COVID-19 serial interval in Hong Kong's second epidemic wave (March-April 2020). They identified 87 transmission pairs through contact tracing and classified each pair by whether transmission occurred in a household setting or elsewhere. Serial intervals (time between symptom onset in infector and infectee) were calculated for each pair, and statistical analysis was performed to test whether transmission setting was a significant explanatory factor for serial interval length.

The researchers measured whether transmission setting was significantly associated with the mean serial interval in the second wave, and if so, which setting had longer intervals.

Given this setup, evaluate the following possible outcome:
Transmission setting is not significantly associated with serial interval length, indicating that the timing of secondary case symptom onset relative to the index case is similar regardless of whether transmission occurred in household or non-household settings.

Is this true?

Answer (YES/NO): NO